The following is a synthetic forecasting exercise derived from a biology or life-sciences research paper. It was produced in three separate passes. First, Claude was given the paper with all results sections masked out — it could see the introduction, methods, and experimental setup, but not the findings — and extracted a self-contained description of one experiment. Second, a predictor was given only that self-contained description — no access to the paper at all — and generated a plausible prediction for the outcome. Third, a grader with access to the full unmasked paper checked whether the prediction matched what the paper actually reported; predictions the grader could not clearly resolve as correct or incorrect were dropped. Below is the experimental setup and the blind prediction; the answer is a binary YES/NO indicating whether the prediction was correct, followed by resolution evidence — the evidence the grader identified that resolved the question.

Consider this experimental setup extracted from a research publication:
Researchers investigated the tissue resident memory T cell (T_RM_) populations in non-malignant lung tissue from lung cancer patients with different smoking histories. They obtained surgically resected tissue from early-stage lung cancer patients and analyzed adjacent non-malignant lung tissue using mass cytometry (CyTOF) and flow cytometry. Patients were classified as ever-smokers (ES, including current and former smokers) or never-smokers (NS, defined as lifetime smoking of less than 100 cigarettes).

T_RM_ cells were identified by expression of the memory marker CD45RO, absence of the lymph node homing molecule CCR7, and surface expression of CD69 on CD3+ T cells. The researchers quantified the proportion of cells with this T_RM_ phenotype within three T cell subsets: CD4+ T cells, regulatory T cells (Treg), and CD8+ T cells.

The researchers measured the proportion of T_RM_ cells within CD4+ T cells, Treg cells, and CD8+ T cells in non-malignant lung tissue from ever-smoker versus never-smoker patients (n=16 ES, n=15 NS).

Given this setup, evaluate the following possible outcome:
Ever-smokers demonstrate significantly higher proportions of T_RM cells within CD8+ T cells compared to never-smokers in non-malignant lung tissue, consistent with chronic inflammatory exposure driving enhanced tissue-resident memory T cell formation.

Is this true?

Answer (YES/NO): YES